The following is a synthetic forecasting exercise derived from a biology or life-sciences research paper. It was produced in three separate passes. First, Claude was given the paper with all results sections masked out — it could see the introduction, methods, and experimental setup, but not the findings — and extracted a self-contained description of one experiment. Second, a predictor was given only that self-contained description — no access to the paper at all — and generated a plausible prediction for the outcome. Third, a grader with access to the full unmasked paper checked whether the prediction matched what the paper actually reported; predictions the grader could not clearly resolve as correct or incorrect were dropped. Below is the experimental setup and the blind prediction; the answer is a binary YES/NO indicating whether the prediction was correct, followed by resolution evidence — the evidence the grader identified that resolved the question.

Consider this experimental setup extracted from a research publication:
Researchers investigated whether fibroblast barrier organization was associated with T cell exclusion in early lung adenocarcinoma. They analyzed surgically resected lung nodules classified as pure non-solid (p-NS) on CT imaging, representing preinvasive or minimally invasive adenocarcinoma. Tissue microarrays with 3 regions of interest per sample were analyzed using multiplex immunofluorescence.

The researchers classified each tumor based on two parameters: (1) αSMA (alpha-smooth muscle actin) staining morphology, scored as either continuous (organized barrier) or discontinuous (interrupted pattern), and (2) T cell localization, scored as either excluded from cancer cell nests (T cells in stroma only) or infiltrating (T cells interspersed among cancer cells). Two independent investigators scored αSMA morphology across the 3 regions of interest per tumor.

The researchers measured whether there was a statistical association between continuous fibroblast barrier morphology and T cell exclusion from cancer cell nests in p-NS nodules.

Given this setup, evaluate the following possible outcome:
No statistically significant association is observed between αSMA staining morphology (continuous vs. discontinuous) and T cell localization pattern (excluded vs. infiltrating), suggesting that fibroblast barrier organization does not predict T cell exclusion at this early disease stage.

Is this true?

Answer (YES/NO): NO